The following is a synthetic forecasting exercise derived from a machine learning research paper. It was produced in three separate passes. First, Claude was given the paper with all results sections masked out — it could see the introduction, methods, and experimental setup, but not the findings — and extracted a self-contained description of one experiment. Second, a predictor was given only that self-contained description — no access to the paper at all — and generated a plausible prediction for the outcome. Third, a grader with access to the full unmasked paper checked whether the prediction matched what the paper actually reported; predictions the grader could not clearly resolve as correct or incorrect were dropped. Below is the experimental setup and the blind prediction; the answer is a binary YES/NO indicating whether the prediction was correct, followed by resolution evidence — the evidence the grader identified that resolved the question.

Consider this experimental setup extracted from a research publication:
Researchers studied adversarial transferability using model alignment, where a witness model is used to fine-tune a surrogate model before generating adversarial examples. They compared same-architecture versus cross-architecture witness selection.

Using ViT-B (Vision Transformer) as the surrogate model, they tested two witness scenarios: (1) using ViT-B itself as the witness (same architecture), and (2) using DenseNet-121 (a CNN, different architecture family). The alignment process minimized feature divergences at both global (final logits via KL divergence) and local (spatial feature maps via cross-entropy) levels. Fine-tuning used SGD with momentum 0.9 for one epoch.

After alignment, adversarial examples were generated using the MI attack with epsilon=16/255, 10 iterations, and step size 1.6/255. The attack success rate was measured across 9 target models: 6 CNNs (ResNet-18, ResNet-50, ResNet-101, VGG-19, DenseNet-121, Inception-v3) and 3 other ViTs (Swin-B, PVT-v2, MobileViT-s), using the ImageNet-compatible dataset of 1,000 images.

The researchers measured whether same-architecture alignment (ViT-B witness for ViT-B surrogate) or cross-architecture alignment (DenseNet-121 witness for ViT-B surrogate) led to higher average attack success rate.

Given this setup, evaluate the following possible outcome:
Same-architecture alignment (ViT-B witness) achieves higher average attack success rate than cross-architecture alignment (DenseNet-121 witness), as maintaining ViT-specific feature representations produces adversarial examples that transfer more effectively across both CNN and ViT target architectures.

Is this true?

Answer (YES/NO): NO